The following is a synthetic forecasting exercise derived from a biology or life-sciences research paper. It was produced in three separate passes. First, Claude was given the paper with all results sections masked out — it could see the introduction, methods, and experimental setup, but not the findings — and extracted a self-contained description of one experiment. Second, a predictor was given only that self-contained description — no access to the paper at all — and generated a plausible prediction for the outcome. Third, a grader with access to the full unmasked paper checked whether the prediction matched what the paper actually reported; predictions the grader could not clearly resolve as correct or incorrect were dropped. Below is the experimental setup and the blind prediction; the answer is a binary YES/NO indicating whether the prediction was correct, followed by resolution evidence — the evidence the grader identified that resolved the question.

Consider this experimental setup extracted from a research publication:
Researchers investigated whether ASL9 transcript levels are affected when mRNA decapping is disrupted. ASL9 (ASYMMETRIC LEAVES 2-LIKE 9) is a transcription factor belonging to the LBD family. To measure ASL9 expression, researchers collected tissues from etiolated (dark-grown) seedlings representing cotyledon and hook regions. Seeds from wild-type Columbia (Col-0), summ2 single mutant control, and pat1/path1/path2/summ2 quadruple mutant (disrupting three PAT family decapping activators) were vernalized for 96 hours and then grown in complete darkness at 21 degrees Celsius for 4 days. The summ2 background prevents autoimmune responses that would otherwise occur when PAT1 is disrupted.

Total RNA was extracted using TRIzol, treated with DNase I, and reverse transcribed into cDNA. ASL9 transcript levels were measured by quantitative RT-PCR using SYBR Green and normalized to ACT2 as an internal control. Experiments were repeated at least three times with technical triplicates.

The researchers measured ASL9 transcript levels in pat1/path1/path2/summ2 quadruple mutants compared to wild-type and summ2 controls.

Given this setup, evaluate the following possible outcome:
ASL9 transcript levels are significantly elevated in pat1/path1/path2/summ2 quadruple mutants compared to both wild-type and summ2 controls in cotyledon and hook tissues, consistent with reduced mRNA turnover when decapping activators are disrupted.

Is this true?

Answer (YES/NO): YES